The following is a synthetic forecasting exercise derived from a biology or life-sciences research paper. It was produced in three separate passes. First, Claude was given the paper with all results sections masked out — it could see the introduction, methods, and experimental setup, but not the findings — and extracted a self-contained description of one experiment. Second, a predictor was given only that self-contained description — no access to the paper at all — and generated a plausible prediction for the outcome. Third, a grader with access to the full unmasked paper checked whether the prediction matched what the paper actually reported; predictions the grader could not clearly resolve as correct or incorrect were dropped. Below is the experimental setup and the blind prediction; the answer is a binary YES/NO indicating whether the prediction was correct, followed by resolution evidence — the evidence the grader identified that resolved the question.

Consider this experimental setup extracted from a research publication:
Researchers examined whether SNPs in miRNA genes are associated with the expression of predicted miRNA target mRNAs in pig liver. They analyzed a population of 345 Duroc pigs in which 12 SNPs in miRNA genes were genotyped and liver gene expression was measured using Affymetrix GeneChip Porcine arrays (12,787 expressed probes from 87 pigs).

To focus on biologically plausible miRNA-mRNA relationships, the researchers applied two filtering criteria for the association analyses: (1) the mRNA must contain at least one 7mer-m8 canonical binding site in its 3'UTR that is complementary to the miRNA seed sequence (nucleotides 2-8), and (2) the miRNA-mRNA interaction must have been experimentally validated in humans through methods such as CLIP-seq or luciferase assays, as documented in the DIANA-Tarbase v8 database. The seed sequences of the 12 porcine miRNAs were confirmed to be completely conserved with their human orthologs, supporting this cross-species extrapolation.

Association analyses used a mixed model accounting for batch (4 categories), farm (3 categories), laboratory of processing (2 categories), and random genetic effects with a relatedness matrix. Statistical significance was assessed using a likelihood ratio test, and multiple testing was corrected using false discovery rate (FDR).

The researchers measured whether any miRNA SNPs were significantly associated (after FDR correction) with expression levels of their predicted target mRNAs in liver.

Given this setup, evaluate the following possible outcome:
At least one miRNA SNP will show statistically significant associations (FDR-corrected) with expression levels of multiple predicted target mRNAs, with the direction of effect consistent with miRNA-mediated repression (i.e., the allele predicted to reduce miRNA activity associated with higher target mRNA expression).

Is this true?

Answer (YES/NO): NO